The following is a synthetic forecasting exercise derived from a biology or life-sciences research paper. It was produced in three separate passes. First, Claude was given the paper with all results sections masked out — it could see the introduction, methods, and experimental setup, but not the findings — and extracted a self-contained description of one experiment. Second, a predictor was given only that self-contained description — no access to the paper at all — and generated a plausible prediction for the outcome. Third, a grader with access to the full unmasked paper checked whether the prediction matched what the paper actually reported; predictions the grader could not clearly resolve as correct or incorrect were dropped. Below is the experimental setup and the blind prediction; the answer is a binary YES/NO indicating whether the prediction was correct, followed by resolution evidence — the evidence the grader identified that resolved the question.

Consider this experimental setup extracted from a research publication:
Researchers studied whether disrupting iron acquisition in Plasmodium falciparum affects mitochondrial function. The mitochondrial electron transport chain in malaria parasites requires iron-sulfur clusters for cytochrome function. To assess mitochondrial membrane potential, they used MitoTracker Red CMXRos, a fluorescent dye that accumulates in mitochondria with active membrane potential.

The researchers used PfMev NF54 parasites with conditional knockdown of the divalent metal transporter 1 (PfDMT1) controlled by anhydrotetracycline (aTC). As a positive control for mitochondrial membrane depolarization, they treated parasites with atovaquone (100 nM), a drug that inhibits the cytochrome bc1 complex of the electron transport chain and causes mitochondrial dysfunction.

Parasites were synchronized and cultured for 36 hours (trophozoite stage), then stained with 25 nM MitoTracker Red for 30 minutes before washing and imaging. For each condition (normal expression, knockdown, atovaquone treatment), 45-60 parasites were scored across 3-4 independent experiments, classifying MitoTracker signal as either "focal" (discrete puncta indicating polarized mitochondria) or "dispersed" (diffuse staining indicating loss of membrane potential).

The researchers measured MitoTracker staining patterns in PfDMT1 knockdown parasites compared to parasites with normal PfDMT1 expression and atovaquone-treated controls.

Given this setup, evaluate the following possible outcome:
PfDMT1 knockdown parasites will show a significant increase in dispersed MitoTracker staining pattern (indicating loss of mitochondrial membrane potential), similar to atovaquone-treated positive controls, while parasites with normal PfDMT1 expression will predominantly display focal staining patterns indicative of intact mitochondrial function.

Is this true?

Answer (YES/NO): NO